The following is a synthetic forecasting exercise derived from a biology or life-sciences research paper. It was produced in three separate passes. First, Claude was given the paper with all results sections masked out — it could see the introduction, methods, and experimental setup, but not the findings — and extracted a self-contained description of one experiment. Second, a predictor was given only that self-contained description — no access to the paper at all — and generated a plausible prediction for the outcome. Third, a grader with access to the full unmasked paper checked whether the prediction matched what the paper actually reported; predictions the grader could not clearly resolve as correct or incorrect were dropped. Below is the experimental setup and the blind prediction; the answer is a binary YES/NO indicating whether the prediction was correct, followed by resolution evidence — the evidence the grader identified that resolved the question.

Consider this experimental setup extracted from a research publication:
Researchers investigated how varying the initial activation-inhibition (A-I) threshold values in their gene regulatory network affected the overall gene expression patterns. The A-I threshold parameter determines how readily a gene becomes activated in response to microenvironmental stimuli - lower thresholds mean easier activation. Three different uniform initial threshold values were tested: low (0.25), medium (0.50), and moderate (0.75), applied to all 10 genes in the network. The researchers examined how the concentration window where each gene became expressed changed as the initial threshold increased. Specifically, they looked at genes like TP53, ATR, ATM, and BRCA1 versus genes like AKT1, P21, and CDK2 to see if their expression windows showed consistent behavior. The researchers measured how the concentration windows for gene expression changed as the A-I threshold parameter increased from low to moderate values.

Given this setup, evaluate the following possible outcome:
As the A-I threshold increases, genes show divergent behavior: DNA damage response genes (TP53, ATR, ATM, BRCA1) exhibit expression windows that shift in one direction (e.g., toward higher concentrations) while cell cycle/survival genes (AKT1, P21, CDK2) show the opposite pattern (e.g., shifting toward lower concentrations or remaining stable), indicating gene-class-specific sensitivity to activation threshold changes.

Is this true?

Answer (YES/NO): NO